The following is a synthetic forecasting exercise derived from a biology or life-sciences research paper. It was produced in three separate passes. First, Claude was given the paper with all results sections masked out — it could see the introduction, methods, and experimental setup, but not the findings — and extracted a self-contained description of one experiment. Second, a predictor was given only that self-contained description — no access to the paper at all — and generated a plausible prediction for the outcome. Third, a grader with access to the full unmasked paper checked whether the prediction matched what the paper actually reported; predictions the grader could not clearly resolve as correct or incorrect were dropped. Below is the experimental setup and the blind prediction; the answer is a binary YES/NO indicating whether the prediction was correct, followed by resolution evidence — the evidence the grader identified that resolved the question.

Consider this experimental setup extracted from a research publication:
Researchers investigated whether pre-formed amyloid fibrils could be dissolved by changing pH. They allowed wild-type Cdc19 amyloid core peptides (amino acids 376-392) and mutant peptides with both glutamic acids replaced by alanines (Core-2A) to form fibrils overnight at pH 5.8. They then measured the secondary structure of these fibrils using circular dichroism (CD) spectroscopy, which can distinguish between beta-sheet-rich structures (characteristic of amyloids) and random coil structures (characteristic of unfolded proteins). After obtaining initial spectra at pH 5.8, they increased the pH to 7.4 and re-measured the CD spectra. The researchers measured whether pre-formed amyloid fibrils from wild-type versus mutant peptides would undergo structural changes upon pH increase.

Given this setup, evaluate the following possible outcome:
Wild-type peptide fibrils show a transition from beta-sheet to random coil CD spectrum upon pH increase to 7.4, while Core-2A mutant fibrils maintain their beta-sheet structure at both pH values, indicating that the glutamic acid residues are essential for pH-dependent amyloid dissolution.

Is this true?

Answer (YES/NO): YES